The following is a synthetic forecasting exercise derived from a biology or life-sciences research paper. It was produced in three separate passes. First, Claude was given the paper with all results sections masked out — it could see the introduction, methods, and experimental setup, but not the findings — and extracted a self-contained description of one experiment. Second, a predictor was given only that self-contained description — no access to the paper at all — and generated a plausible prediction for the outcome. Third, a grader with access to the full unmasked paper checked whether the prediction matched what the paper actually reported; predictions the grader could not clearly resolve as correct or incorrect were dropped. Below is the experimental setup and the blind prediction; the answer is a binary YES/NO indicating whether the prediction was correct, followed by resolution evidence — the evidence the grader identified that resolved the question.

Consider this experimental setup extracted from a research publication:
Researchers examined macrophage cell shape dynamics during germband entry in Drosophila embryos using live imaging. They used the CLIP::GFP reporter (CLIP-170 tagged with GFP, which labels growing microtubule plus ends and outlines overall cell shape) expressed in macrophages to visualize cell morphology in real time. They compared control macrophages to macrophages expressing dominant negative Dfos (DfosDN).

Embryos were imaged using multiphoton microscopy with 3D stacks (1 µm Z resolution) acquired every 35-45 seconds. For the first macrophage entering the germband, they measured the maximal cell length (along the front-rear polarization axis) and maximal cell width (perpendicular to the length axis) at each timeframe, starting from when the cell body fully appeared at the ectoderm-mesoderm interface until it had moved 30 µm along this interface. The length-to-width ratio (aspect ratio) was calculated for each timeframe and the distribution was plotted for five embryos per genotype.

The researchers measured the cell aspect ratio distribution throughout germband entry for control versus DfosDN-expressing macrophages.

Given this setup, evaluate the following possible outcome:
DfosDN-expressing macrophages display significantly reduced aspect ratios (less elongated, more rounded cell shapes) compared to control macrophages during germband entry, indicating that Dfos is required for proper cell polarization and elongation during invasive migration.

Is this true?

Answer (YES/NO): NO